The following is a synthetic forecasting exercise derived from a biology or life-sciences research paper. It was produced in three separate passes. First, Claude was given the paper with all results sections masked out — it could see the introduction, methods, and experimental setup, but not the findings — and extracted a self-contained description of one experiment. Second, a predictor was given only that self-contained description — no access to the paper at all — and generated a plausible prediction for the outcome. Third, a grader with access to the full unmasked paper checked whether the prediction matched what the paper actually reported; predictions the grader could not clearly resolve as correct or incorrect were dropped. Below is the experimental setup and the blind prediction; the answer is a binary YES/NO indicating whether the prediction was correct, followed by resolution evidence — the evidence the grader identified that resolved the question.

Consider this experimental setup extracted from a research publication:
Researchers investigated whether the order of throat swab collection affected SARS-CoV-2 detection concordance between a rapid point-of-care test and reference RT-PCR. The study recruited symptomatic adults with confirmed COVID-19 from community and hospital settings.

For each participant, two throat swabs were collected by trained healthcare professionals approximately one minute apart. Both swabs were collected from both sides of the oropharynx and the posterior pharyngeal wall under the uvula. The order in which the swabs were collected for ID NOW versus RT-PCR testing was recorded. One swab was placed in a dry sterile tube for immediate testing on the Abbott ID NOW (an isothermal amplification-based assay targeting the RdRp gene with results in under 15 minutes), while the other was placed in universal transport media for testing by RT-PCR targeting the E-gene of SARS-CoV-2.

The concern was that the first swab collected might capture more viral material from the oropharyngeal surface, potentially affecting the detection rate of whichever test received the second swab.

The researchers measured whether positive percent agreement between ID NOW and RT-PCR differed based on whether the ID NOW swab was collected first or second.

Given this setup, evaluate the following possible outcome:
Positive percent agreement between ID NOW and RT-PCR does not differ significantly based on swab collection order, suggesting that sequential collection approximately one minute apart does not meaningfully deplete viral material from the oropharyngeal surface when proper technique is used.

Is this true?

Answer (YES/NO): YES